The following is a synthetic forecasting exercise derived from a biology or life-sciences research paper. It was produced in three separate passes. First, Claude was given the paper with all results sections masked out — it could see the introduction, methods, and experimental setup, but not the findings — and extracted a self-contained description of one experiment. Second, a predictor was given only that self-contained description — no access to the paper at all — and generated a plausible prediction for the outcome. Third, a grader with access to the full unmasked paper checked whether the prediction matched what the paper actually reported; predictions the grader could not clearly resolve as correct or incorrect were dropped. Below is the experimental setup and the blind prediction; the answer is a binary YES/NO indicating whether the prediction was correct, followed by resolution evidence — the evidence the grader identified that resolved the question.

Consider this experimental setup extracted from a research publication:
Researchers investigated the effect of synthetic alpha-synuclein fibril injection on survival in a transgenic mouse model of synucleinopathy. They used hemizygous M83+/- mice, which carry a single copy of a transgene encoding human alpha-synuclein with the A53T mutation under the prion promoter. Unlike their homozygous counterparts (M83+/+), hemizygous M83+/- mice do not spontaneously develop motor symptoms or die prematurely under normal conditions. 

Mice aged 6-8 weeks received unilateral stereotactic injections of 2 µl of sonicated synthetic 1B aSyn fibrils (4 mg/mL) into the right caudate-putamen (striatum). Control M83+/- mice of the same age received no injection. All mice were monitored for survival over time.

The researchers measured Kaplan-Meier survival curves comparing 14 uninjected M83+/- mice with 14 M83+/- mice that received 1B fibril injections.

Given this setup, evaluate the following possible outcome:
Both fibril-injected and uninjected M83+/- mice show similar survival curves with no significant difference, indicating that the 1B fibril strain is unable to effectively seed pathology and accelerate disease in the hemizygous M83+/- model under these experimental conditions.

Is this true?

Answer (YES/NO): NO